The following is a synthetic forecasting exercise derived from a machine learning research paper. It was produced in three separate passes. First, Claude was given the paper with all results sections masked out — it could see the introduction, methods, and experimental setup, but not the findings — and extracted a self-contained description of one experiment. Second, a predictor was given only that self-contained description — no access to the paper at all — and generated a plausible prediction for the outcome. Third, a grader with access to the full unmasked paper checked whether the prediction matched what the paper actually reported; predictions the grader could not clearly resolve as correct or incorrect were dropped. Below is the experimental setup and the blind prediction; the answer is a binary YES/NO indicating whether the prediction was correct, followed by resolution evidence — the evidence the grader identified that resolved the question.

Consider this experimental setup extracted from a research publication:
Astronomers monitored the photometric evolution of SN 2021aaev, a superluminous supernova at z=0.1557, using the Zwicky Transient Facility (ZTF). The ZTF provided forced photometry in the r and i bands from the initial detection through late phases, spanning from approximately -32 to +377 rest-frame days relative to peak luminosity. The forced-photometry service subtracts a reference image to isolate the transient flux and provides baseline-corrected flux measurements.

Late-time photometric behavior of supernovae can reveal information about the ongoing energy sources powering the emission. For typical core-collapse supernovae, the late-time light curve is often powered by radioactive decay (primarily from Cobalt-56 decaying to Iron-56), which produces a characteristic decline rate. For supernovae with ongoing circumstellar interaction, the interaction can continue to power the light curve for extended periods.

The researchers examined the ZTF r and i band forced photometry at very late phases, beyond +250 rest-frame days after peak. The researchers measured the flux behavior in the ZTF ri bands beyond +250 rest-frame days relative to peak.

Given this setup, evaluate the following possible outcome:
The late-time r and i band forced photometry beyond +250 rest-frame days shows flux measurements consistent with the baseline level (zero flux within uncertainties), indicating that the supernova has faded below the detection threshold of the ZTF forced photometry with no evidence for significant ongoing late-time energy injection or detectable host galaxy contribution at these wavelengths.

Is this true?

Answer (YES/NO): NO